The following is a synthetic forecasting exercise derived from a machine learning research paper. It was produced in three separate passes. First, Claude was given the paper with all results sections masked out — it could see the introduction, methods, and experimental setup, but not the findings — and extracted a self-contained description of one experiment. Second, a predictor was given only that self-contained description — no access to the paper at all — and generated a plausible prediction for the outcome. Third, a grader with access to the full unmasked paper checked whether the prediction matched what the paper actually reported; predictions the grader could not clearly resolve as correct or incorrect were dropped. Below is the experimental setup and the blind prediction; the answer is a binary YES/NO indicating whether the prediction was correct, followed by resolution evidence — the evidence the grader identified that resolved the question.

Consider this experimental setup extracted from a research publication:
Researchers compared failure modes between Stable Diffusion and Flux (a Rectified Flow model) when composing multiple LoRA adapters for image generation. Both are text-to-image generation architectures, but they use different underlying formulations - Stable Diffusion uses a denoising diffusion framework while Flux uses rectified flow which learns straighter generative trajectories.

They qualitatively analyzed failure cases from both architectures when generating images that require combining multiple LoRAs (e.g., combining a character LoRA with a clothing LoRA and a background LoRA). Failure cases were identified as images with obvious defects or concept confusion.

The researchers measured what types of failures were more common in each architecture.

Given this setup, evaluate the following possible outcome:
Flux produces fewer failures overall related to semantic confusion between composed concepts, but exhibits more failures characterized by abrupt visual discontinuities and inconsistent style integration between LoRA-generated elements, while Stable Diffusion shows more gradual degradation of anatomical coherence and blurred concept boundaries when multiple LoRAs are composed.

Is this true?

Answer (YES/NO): NO